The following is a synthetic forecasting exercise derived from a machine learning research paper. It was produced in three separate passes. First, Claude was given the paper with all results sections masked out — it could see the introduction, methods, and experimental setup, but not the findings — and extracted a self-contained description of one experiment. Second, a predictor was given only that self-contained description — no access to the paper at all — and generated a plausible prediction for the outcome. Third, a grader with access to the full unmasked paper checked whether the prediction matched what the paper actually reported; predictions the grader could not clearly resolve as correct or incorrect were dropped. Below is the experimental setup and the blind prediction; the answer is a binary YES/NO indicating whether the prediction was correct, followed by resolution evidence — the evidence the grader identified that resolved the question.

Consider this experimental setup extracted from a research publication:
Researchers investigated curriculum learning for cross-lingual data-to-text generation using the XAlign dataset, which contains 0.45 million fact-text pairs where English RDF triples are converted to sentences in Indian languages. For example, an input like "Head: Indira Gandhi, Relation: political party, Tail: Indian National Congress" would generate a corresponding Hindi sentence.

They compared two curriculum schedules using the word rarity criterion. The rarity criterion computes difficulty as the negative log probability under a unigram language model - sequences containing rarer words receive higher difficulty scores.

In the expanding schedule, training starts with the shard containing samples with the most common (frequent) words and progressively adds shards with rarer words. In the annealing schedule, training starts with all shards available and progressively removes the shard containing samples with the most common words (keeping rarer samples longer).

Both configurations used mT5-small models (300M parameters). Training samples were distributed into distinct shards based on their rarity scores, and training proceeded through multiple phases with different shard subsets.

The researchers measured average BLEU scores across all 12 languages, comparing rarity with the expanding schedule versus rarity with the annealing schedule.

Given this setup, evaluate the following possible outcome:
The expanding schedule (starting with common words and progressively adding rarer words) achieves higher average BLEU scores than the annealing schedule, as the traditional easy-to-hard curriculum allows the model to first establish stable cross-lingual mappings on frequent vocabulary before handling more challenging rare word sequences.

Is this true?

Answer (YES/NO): NO